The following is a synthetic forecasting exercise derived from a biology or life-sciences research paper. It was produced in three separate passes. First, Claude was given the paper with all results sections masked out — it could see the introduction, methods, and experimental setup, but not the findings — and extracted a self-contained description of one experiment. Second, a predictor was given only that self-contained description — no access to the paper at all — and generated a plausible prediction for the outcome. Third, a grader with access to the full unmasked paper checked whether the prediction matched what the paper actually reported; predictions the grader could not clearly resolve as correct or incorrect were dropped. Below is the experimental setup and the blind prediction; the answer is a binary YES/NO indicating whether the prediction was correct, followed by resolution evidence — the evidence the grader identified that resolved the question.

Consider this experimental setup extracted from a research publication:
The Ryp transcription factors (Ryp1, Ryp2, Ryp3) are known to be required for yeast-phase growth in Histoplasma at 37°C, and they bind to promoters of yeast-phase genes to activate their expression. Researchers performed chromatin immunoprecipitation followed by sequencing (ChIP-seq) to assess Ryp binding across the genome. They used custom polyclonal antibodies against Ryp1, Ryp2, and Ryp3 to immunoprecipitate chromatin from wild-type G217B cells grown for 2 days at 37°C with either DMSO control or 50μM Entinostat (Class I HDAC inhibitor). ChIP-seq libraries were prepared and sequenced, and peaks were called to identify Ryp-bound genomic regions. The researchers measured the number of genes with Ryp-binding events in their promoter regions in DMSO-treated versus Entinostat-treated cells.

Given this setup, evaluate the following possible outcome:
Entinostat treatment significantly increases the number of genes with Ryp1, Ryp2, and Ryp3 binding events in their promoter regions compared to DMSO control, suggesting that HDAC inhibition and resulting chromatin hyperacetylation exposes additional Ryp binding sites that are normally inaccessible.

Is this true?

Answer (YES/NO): NO